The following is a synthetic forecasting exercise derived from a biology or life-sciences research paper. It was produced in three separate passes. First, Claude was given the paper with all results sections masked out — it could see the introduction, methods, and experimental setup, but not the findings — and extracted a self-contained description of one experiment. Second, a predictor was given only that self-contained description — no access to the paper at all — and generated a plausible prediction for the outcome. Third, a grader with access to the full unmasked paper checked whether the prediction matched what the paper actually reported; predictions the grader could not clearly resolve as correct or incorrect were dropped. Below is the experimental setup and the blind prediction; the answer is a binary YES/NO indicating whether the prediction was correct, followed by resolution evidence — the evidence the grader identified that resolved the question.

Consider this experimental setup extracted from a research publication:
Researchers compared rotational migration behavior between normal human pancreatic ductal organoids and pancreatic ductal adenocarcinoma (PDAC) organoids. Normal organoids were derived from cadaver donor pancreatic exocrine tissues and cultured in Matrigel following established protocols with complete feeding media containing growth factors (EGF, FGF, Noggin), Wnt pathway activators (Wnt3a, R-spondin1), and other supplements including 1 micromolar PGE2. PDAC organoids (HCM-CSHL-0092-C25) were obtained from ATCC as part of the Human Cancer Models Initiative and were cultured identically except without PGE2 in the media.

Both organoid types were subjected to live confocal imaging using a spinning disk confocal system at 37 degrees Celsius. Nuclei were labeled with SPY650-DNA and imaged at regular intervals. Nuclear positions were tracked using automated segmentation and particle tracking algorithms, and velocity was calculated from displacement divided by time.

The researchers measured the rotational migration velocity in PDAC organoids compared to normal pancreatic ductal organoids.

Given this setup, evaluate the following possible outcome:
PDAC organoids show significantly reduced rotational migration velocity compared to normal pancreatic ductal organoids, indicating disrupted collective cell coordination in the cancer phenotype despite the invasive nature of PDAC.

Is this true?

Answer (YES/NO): YES